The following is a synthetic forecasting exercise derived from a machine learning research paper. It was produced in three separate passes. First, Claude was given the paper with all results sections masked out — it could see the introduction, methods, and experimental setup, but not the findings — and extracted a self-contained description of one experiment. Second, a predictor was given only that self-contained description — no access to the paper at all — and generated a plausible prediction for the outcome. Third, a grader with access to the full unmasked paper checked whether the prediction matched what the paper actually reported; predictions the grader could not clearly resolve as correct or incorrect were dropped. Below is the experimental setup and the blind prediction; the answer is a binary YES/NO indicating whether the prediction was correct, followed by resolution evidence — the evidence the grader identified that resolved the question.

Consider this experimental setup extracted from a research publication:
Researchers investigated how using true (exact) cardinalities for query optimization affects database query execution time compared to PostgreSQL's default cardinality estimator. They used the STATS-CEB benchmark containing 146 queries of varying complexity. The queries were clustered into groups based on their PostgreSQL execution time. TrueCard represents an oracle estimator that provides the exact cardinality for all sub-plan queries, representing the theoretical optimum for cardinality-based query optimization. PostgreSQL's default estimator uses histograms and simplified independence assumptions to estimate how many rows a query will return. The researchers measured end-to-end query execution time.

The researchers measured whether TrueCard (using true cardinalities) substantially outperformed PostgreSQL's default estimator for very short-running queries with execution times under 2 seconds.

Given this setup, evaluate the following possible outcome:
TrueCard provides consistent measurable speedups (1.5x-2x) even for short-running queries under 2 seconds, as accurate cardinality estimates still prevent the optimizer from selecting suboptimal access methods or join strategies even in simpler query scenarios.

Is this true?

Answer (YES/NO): NO